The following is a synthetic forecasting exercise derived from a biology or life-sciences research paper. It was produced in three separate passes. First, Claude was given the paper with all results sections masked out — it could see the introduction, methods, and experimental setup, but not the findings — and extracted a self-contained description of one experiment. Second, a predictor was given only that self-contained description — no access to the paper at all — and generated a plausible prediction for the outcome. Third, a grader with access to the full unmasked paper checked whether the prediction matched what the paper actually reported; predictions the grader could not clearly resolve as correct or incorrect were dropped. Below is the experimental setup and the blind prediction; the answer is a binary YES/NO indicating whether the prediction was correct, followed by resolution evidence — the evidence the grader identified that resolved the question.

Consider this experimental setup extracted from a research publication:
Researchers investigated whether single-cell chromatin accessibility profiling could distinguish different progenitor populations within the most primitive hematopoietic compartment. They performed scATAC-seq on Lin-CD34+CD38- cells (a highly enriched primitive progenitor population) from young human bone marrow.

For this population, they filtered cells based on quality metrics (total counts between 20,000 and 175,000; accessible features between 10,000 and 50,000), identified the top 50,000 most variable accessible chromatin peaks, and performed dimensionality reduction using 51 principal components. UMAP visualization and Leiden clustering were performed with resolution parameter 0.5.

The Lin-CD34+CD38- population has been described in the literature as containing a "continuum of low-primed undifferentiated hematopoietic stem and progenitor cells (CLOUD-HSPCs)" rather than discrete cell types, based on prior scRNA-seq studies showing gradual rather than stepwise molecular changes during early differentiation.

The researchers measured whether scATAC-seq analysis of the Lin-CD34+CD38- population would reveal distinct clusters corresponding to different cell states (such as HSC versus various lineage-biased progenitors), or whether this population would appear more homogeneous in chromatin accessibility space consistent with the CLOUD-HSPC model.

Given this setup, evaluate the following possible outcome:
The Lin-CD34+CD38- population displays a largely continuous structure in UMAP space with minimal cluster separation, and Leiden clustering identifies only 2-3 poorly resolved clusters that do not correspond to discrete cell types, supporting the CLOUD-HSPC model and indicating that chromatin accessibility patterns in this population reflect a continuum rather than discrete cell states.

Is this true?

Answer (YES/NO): NO